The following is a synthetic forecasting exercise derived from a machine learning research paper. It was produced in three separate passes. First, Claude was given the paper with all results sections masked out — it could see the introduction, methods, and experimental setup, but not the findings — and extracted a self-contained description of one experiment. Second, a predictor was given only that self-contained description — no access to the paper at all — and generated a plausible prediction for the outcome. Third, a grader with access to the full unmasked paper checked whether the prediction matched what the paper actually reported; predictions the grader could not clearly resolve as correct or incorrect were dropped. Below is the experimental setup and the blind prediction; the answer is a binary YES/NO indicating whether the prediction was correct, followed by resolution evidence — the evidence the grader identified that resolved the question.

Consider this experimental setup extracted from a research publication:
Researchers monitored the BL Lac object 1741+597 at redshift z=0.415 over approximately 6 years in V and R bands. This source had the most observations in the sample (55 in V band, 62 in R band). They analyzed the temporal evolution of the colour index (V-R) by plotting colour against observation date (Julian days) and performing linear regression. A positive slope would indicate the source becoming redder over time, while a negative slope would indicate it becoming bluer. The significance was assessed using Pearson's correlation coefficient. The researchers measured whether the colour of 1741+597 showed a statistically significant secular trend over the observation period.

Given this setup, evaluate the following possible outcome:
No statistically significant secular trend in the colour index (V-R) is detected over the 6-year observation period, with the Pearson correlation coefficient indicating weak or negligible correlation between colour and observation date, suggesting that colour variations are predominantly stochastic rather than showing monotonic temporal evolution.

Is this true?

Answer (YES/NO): NO